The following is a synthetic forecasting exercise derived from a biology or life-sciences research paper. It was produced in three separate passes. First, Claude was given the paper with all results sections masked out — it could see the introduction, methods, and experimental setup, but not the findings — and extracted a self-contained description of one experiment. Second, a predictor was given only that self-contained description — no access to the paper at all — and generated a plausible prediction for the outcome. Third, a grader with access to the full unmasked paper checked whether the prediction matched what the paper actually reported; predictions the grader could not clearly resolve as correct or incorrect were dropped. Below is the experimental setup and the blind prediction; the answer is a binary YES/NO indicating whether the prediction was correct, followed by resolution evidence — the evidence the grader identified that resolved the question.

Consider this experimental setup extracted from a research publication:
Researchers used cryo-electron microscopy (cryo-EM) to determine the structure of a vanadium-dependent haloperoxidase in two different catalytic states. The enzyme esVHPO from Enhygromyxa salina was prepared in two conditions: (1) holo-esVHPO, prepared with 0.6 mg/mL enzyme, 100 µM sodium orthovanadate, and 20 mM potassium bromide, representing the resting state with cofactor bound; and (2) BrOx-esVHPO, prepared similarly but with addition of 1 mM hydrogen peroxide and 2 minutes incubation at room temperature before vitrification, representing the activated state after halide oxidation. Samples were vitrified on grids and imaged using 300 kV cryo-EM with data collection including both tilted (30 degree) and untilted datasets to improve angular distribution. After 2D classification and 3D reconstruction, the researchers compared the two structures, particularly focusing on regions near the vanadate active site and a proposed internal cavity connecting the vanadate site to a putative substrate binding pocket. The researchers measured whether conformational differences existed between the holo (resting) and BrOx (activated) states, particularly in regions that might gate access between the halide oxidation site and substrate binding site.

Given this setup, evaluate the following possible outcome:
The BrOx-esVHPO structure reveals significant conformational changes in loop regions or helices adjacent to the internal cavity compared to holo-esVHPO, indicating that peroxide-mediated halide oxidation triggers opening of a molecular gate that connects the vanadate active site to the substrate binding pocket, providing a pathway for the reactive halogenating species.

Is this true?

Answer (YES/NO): NO